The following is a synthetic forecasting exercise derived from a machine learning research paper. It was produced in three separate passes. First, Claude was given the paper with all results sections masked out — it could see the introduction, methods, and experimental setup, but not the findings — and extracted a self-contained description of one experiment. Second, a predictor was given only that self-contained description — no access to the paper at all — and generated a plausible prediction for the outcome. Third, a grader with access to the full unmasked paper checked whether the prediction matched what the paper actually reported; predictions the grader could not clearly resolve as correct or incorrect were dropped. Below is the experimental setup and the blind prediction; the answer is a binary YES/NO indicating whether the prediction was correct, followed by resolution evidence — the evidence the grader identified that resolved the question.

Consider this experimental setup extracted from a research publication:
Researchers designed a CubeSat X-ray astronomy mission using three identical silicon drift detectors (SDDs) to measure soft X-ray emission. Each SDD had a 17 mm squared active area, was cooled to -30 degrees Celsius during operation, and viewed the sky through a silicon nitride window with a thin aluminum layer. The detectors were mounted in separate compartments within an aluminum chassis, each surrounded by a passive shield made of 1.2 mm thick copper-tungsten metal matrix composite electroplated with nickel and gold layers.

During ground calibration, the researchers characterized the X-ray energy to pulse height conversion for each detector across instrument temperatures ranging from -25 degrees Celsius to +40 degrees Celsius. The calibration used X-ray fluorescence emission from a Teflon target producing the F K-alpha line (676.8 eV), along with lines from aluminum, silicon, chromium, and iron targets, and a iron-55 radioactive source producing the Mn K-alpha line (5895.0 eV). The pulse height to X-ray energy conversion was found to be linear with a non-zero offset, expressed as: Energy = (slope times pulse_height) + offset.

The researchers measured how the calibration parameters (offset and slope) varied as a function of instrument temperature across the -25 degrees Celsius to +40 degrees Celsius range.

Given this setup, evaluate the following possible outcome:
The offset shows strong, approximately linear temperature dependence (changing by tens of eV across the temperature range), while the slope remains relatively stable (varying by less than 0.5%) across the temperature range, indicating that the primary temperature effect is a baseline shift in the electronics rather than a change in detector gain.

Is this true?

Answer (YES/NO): NO